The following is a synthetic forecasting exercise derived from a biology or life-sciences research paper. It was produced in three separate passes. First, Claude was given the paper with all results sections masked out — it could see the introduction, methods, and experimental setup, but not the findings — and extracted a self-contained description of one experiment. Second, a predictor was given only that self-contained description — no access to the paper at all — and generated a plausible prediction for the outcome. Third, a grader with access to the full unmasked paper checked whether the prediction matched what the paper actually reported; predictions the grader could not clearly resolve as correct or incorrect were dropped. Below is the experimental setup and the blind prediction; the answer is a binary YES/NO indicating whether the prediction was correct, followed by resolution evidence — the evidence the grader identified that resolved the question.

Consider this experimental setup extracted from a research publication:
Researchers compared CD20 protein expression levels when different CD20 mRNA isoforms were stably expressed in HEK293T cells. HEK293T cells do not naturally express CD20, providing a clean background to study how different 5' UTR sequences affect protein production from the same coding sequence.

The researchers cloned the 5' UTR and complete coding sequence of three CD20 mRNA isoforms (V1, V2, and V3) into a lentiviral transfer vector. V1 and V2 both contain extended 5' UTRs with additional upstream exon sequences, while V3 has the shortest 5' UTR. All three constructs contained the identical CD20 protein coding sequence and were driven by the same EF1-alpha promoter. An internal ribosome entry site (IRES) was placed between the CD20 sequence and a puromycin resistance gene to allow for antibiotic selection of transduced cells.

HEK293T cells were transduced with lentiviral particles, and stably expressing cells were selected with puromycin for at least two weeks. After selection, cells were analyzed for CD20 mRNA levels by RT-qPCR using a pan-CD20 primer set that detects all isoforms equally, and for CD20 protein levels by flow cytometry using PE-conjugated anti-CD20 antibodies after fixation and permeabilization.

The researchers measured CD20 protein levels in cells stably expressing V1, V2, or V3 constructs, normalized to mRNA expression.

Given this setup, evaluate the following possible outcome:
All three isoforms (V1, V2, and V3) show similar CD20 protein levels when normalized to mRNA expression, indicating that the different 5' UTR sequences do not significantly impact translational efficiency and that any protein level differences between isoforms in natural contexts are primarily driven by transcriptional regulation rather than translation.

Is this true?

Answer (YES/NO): NO